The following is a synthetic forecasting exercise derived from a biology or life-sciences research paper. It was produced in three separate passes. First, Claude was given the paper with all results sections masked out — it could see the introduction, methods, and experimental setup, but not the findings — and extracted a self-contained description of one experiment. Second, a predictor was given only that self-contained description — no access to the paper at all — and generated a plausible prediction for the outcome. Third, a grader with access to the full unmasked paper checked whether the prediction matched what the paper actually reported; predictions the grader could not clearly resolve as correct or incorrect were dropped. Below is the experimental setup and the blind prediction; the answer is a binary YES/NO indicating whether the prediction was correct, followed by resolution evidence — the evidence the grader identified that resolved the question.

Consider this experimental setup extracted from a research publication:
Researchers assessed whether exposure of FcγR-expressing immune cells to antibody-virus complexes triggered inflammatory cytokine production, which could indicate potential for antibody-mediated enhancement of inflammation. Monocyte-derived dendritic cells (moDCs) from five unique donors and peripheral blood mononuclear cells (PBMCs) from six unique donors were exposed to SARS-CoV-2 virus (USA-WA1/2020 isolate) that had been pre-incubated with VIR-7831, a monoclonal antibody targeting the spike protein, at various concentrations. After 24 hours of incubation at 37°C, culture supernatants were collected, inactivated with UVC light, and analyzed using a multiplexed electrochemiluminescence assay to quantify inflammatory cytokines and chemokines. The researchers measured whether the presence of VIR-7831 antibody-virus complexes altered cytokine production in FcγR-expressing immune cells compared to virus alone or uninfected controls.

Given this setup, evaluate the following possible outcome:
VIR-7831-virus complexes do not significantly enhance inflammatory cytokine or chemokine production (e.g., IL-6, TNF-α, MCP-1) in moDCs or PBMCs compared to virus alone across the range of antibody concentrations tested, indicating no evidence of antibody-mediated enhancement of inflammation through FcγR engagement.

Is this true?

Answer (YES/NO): YES